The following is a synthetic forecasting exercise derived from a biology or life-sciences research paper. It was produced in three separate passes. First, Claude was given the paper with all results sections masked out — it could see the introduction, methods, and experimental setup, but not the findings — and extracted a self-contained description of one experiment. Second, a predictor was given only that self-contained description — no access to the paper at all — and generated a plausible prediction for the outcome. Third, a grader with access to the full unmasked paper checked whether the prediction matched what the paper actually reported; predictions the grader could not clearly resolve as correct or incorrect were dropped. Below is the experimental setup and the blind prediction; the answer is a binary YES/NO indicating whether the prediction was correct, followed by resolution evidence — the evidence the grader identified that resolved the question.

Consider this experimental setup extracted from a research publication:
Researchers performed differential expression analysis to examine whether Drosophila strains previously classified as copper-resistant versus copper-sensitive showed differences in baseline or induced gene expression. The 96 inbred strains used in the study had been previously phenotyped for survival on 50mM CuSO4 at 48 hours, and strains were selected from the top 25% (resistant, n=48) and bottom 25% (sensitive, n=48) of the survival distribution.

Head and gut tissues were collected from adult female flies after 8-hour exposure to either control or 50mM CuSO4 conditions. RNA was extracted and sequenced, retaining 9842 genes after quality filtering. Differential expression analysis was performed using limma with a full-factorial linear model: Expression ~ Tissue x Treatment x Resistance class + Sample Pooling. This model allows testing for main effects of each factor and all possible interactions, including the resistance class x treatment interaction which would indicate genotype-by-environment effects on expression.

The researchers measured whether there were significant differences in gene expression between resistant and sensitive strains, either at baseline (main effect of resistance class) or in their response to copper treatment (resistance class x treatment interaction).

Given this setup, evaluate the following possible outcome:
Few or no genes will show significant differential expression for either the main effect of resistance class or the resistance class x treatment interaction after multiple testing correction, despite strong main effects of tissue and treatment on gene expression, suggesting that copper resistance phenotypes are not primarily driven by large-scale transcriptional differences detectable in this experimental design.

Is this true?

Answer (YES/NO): YES